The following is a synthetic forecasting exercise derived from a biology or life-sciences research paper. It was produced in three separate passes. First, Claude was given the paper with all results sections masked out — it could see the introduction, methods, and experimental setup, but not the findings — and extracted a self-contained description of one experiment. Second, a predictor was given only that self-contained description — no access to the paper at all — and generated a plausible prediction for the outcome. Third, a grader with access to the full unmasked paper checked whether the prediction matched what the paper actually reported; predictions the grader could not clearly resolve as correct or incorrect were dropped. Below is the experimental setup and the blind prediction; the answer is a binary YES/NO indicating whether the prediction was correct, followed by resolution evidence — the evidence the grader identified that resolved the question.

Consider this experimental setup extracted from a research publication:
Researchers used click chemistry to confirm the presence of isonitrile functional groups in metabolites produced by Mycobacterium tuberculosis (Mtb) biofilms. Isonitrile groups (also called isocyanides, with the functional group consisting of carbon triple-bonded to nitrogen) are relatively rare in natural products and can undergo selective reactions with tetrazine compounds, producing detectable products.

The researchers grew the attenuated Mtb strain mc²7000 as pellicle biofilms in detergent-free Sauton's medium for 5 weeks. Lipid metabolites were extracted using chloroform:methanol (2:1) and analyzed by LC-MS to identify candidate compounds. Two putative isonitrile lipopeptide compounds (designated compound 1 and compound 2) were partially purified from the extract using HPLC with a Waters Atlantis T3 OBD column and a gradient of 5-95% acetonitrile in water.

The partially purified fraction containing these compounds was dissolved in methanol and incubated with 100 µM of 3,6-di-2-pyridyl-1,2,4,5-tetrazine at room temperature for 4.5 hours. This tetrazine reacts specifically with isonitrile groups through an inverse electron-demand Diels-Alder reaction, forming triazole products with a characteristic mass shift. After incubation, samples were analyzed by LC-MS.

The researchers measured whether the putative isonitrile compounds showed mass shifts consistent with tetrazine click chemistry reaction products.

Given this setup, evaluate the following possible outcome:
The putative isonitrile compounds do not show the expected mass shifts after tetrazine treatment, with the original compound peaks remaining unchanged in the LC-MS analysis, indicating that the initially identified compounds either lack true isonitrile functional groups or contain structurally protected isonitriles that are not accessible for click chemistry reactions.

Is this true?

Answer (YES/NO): NO